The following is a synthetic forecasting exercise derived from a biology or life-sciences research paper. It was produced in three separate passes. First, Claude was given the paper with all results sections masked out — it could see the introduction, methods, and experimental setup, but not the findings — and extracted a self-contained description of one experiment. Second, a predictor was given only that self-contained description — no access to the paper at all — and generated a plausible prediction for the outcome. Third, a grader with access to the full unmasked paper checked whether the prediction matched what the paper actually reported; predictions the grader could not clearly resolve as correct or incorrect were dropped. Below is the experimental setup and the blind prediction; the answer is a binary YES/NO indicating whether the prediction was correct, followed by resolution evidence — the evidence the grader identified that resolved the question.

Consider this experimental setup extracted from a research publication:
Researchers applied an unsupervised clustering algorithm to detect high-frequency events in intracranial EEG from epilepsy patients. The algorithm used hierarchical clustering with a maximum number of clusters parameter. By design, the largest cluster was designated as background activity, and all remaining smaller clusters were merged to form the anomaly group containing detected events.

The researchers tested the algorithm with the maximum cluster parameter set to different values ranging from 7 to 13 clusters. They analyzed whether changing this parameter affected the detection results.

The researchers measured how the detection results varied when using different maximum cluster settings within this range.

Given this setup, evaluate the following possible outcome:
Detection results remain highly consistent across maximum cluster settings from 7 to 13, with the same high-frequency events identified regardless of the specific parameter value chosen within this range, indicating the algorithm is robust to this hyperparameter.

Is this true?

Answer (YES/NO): YES